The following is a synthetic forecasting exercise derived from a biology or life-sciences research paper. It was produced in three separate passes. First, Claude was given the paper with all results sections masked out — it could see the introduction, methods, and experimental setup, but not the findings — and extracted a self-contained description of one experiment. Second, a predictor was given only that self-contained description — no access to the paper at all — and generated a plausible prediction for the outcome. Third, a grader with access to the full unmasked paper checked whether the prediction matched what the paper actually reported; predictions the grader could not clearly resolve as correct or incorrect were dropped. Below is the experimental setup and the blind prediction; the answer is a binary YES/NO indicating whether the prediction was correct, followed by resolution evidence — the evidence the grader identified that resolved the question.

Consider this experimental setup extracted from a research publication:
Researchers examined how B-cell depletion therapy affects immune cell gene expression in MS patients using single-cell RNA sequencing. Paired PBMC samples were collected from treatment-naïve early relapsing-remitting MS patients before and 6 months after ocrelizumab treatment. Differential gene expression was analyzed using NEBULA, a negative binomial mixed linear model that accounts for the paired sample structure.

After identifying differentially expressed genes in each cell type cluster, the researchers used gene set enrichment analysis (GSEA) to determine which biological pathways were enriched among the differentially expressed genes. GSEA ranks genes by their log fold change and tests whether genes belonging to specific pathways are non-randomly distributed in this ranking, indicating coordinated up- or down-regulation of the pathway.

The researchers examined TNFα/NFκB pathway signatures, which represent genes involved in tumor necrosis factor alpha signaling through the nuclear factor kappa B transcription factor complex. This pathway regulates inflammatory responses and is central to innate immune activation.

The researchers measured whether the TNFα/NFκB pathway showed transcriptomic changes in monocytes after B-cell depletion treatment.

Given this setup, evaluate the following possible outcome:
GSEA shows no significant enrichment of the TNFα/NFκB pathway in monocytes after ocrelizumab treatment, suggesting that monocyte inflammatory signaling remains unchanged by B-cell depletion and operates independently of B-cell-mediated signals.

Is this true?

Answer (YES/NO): NO